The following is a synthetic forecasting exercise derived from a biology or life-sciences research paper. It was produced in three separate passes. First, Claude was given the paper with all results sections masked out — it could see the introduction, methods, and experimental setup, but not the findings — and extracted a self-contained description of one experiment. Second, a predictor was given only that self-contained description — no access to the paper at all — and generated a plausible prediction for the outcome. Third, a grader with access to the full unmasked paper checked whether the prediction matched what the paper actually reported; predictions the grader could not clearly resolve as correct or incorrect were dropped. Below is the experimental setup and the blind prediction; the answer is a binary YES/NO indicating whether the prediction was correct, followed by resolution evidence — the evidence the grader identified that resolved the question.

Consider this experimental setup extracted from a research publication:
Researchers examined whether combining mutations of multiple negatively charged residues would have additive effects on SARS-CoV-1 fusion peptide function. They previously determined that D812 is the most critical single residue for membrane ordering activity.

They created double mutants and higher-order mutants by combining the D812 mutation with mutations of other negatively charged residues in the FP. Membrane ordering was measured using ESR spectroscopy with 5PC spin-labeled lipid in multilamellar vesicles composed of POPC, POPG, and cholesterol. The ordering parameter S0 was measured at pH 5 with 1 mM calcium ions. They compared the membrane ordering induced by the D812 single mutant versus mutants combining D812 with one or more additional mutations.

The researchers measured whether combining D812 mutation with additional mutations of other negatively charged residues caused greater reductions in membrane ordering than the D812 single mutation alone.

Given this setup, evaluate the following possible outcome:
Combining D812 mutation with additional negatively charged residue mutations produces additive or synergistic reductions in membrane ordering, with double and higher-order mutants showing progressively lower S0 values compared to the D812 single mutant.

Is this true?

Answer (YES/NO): YES